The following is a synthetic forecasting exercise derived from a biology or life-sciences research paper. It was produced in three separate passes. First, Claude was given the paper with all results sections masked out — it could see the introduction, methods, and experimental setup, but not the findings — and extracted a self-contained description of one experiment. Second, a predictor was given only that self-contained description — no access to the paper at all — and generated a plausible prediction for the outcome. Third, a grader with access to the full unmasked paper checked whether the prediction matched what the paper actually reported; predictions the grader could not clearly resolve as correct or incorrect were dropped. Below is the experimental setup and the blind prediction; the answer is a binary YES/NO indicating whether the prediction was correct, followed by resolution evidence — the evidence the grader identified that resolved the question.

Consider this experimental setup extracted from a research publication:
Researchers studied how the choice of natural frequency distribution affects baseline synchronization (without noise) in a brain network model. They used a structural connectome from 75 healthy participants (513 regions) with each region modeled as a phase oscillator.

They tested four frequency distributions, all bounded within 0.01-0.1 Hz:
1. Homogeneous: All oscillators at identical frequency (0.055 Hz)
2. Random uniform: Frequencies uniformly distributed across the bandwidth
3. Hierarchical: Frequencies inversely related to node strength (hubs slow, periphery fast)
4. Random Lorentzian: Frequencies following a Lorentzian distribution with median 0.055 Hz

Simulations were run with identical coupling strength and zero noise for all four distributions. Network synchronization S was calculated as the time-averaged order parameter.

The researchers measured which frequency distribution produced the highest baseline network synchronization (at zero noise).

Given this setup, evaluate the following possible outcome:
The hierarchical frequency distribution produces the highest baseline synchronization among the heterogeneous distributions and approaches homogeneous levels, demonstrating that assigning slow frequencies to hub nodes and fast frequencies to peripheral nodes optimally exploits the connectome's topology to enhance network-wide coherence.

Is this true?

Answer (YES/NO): NO